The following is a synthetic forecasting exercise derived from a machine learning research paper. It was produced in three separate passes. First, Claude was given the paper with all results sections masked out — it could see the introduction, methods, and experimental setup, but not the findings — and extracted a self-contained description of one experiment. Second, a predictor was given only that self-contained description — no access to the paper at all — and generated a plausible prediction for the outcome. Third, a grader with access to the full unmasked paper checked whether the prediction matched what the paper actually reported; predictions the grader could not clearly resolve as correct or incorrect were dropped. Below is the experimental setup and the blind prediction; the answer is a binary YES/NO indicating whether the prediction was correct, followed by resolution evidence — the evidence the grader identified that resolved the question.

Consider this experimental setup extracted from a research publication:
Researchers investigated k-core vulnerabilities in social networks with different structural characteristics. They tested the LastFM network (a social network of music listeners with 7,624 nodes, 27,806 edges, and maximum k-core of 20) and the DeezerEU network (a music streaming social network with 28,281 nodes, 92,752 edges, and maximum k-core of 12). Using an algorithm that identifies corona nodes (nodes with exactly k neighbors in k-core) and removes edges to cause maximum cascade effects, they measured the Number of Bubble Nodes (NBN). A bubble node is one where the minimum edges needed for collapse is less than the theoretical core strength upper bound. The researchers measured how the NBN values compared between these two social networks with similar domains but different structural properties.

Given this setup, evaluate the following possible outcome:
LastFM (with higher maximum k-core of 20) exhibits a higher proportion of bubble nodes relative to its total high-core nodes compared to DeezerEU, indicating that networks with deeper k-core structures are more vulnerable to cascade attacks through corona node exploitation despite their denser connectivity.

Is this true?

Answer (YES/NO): YES